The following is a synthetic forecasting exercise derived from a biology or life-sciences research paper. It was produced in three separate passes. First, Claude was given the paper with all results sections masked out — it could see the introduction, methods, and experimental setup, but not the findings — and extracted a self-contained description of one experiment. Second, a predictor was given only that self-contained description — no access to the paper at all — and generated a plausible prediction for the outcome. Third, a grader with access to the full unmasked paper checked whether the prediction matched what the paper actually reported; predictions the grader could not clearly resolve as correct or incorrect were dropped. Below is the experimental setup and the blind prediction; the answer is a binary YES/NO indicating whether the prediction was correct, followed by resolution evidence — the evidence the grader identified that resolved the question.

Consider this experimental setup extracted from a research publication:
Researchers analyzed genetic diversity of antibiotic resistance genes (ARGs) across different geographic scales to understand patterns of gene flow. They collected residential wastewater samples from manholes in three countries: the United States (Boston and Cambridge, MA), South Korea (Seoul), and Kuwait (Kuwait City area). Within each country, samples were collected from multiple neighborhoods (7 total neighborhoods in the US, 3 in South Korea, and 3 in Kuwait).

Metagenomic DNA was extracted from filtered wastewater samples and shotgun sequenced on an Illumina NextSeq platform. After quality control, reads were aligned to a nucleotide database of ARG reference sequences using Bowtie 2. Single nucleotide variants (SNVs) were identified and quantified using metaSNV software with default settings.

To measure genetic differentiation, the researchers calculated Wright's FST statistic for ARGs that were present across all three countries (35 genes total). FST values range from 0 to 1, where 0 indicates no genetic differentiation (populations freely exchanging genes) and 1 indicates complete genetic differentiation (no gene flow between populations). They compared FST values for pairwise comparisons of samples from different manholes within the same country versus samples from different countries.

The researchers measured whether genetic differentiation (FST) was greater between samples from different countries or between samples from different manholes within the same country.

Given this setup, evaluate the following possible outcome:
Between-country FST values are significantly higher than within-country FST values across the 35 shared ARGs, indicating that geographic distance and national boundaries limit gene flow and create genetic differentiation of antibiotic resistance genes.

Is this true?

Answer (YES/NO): YES